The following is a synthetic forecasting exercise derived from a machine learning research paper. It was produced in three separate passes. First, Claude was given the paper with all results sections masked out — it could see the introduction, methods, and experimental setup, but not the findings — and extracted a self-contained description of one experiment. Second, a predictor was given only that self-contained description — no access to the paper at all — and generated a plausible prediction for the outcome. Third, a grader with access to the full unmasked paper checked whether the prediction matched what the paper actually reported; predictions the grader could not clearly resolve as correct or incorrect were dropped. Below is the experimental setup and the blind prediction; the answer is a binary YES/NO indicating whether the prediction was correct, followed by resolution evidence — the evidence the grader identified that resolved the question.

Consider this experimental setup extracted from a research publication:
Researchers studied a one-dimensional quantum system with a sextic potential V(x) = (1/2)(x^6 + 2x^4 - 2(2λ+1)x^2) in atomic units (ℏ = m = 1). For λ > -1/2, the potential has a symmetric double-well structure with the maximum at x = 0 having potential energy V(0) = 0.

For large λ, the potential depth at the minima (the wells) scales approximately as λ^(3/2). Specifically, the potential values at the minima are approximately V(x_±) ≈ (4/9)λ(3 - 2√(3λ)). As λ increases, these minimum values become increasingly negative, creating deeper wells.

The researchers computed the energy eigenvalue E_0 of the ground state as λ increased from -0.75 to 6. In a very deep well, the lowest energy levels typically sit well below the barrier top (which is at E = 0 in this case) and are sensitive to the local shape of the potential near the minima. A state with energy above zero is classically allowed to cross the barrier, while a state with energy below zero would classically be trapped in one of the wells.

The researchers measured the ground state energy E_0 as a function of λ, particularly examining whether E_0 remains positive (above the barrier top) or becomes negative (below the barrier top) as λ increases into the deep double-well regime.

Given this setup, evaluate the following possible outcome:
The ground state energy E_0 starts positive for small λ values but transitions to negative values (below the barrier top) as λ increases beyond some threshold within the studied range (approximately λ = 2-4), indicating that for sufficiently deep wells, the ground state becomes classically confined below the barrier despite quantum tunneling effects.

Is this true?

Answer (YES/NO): NO